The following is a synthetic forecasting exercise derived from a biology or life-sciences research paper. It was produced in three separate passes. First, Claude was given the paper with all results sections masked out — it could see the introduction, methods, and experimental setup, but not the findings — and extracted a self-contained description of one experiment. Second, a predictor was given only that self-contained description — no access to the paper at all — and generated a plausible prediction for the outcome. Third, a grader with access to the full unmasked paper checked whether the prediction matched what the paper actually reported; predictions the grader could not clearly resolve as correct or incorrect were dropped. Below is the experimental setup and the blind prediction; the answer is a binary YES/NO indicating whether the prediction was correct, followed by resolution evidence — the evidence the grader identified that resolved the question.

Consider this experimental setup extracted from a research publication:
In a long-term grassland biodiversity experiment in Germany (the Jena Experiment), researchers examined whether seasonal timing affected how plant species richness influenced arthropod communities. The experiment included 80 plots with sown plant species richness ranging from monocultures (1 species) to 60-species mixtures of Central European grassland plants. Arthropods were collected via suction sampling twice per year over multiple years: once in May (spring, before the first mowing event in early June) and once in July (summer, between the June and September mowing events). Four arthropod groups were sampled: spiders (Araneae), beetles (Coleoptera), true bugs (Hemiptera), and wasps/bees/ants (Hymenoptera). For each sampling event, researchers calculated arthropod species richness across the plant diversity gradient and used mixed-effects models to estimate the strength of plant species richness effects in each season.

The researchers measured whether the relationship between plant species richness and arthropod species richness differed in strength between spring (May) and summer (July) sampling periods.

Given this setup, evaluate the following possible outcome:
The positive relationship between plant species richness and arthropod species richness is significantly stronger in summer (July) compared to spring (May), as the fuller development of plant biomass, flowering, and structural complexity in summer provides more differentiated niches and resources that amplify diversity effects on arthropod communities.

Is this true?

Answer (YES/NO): YES